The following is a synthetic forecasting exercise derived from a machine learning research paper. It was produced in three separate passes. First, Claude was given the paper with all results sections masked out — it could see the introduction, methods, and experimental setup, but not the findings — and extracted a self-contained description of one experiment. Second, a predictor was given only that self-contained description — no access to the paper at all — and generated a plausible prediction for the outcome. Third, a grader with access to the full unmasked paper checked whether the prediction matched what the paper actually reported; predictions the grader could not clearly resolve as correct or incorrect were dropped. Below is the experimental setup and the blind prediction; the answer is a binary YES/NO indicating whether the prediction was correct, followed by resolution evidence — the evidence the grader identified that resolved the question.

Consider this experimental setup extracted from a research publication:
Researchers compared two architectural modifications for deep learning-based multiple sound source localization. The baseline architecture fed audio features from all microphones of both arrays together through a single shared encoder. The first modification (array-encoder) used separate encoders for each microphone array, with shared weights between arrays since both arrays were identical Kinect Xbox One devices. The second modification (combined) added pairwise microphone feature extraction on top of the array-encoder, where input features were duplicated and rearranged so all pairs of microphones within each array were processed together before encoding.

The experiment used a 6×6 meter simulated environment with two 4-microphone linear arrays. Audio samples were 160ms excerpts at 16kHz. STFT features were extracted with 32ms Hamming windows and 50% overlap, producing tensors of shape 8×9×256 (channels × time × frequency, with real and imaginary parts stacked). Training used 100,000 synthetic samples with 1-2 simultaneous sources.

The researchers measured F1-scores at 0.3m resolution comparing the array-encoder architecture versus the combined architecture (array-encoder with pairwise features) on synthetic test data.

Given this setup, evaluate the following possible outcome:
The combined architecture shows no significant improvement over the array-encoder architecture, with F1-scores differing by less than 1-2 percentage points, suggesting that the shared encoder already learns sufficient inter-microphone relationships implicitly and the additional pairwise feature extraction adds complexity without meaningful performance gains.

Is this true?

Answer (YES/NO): YES